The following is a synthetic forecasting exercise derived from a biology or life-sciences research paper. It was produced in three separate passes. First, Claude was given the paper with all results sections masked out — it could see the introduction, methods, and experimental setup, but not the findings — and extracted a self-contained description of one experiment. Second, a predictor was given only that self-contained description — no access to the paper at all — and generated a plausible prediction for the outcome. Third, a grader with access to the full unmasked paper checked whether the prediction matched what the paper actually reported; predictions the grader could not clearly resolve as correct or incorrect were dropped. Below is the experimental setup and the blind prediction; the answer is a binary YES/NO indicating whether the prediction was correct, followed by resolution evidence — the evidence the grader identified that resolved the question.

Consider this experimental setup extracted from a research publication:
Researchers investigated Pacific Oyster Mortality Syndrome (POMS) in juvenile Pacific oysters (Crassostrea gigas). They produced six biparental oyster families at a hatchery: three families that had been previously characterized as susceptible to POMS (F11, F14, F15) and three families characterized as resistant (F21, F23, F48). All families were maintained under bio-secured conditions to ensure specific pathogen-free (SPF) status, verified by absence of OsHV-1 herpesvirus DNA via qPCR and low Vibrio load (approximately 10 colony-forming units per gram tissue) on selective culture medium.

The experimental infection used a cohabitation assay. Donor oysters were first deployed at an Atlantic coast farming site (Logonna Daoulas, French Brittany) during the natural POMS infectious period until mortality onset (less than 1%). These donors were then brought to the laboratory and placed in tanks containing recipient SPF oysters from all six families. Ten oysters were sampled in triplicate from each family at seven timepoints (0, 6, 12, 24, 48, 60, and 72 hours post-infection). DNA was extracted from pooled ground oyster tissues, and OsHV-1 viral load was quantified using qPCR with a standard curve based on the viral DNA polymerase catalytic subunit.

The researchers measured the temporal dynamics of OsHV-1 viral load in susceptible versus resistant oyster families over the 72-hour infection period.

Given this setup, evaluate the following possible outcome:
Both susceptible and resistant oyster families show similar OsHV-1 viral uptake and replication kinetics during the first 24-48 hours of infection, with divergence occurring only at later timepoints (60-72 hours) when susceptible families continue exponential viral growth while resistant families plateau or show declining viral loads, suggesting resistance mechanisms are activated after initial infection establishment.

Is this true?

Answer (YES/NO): NO